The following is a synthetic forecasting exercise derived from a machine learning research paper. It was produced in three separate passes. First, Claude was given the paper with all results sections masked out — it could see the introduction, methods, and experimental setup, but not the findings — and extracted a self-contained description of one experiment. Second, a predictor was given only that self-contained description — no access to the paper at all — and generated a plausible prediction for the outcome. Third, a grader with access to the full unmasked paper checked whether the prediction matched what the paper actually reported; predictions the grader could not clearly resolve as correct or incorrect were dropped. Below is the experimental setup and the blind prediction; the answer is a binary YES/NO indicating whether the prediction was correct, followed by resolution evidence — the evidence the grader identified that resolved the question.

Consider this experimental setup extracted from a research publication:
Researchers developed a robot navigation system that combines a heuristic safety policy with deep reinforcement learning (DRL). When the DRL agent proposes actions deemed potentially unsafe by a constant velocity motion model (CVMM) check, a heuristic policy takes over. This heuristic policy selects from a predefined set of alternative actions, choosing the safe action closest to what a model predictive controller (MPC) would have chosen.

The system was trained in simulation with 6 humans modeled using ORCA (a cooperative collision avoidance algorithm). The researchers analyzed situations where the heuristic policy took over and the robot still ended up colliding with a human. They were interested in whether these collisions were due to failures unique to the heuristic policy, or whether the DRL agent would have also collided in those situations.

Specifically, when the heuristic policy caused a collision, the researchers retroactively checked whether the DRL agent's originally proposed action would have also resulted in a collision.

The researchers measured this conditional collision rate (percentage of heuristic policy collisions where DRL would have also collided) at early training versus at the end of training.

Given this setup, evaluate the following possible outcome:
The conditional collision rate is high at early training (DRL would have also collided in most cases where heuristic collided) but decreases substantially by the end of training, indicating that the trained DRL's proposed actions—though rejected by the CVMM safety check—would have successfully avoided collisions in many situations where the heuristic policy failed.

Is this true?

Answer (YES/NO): YES